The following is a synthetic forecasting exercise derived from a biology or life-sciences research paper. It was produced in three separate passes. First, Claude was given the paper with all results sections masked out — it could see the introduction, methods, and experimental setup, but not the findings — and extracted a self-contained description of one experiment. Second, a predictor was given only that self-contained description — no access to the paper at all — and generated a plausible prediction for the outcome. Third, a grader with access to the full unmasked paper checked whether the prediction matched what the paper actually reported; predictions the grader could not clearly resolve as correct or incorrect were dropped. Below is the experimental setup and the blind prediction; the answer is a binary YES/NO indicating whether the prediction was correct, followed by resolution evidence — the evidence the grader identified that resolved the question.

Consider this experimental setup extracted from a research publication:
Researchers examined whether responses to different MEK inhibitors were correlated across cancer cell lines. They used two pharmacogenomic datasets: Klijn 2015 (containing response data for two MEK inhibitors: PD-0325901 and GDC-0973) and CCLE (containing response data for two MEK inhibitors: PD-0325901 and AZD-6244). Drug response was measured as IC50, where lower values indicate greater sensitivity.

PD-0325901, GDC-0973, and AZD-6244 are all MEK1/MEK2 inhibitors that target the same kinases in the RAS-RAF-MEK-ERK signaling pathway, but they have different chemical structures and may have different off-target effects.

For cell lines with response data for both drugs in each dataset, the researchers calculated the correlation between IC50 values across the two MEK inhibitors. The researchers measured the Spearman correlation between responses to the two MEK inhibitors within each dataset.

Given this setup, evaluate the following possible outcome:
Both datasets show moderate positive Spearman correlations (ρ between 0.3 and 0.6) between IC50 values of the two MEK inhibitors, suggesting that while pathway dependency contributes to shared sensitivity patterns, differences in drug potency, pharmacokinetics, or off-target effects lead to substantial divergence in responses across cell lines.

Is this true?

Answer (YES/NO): NO